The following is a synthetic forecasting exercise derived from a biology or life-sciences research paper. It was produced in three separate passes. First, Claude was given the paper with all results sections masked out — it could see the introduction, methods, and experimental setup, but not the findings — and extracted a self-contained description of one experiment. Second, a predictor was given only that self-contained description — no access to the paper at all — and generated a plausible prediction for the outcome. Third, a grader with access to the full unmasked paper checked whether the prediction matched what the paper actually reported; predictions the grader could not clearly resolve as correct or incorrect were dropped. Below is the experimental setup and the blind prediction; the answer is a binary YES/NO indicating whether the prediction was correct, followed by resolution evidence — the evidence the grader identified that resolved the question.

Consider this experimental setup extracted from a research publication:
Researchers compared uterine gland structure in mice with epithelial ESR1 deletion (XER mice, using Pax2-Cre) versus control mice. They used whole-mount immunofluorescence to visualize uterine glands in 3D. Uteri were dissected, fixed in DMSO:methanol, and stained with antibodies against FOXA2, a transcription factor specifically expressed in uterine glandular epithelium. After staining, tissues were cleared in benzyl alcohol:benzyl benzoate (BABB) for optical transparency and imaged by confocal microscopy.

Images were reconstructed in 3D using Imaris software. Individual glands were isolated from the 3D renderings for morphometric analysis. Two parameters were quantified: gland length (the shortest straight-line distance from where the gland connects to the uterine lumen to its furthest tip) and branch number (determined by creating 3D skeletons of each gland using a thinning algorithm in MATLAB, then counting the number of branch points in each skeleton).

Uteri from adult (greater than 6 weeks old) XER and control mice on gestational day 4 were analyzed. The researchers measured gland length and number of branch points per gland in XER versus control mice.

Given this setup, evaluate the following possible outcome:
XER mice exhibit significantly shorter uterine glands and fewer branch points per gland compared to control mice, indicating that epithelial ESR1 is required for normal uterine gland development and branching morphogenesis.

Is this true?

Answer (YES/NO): YES